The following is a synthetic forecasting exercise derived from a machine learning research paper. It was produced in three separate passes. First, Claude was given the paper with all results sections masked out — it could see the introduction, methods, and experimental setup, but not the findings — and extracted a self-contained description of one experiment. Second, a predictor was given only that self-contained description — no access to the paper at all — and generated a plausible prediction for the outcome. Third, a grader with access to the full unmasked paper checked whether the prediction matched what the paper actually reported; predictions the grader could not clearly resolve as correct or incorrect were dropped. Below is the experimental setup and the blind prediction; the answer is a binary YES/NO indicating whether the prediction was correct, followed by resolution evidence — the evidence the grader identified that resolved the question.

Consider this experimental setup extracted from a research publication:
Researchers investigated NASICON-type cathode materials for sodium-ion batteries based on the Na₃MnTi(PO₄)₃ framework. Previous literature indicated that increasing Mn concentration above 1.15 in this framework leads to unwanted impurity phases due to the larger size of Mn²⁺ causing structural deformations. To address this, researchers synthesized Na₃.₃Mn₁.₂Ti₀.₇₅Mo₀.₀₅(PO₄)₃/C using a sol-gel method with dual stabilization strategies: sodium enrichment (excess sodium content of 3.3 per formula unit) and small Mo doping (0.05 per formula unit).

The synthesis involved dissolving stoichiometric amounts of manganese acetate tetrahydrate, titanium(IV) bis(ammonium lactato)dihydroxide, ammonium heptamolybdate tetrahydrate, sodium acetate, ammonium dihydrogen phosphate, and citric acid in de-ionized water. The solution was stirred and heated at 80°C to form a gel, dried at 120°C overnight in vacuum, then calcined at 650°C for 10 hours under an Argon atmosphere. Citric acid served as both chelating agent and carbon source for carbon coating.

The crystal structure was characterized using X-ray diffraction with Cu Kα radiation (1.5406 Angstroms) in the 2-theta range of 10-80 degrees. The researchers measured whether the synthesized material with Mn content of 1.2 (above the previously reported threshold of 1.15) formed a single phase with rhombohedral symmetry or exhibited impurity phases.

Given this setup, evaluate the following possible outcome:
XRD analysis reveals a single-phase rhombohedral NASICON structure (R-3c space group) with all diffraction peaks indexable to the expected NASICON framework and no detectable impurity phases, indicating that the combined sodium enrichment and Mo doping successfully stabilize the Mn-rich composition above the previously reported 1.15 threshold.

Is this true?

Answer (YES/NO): YES